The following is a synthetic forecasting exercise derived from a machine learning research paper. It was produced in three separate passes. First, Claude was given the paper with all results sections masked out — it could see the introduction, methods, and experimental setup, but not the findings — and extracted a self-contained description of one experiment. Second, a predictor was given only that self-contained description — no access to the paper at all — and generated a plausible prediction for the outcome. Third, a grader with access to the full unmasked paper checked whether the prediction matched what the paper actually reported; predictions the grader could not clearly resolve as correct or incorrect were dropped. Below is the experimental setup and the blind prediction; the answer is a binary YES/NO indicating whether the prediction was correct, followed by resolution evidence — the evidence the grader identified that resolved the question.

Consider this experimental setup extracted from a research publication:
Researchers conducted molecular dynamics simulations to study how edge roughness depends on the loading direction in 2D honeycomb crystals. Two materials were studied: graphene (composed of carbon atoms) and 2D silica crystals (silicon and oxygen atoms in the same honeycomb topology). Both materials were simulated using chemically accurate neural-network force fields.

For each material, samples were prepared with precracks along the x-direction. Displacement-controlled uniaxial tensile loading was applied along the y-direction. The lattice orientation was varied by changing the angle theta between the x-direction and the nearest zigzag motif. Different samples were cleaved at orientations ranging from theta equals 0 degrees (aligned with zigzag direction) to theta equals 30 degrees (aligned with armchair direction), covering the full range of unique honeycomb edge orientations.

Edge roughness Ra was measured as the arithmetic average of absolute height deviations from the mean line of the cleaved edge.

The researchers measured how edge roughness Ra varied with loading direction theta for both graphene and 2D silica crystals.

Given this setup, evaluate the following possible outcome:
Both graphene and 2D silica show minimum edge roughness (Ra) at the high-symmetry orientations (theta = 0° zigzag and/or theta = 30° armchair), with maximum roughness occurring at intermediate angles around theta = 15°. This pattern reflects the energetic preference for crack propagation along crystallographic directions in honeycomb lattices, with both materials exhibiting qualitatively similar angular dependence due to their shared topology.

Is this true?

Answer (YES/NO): NO